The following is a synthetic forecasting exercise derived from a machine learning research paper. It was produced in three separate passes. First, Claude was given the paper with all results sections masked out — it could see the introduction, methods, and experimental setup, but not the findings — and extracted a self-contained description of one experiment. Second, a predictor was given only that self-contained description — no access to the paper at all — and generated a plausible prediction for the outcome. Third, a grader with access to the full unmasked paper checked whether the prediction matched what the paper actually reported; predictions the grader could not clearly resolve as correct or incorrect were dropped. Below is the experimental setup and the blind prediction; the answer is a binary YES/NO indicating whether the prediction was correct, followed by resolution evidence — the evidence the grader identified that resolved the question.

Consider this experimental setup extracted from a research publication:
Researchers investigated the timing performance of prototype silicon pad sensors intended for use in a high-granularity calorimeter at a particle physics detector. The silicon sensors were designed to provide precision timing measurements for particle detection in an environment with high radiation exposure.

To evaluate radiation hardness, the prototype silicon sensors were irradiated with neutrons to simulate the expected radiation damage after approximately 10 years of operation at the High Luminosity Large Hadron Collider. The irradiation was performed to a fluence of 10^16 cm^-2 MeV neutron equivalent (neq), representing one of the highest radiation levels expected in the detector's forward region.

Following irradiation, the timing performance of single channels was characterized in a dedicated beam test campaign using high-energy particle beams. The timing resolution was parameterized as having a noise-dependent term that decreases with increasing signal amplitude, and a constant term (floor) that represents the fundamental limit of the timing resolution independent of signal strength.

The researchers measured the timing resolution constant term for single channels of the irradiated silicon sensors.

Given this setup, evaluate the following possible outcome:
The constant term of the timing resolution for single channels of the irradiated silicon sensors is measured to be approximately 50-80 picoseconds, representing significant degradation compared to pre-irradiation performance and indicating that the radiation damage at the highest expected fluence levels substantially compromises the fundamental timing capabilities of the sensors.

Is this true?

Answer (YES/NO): NO